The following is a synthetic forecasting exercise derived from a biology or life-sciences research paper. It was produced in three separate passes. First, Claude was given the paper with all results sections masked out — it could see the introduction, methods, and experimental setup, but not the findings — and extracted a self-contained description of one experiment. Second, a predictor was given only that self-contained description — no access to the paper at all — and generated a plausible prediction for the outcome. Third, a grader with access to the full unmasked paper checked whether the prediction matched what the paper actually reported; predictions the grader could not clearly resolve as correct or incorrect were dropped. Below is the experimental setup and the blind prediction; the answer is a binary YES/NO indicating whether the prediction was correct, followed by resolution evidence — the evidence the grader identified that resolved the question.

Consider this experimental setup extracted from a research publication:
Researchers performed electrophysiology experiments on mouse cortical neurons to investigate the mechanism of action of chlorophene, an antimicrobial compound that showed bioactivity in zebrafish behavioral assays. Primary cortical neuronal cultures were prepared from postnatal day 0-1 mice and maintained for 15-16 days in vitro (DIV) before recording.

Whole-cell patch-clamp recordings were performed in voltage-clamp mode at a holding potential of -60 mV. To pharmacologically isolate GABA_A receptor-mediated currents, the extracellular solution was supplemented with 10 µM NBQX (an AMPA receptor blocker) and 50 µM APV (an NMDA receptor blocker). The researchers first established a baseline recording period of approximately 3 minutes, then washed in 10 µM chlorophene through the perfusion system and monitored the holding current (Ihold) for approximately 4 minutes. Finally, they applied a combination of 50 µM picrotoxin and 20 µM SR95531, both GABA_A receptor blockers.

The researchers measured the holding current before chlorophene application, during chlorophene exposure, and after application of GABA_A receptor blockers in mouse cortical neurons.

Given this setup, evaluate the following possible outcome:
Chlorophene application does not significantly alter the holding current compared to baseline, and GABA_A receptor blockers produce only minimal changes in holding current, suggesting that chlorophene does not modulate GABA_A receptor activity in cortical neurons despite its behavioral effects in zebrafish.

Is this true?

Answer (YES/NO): NO